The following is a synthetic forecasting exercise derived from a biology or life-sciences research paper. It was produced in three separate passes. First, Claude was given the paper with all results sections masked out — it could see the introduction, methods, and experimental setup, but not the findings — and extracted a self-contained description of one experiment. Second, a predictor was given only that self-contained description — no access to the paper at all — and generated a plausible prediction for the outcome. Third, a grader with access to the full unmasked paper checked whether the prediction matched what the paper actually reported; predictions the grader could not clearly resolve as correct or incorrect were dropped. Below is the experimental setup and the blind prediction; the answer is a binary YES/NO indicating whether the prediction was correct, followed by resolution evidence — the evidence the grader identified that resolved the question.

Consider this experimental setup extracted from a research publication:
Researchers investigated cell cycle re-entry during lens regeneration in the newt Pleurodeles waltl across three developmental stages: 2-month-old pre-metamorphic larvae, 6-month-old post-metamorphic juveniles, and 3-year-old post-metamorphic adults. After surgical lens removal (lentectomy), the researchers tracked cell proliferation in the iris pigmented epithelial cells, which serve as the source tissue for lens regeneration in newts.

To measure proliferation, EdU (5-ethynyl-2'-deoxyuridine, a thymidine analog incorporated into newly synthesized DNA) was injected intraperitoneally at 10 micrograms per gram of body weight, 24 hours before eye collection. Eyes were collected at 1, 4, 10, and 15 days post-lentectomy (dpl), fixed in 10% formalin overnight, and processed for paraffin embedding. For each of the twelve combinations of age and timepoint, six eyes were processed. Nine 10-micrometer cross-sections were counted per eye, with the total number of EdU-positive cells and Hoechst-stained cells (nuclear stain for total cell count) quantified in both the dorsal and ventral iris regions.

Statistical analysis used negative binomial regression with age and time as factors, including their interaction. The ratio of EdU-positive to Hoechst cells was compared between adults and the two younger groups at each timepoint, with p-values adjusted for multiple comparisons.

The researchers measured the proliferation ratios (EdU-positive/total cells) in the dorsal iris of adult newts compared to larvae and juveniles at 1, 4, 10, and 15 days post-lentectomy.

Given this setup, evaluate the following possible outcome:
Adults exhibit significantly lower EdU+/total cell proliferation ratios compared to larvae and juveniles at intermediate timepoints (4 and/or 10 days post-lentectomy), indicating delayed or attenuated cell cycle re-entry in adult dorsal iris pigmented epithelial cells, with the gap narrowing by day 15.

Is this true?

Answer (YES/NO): YES